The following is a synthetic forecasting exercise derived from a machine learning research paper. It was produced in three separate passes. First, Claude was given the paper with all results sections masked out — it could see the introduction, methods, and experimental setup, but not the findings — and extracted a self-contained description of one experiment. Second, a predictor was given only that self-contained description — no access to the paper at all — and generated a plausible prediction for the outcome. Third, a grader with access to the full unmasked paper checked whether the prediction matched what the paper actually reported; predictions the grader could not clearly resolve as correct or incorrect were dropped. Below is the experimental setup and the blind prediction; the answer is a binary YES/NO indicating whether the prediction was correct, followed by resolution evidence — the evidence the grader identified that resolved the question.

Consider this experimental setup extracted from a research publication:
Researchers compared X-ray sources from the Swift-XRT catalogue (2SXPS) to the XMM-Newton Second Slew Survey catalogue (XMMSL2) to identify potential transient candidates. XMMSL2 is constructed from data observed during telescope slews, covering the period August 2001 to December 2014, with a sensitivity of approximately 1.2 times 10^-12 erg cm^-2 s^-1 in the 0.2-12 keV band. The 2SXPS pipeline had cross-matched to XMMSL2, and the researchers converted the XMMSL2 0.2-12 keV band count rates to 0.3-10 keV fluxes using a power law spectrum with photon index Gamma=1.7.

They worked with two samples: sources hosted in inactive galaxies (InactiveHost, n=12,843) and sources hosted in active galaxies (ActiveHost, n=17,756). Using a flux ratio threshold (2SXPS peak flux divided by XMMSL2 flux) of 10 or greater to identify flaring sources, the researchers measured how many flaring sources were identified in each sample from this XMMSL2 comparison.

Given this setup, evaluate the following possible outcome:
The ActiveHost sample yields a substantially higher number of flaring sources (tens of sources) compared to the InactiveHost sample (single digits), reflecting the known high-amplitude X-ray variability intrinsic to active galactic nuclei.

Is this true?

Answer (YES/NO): NO